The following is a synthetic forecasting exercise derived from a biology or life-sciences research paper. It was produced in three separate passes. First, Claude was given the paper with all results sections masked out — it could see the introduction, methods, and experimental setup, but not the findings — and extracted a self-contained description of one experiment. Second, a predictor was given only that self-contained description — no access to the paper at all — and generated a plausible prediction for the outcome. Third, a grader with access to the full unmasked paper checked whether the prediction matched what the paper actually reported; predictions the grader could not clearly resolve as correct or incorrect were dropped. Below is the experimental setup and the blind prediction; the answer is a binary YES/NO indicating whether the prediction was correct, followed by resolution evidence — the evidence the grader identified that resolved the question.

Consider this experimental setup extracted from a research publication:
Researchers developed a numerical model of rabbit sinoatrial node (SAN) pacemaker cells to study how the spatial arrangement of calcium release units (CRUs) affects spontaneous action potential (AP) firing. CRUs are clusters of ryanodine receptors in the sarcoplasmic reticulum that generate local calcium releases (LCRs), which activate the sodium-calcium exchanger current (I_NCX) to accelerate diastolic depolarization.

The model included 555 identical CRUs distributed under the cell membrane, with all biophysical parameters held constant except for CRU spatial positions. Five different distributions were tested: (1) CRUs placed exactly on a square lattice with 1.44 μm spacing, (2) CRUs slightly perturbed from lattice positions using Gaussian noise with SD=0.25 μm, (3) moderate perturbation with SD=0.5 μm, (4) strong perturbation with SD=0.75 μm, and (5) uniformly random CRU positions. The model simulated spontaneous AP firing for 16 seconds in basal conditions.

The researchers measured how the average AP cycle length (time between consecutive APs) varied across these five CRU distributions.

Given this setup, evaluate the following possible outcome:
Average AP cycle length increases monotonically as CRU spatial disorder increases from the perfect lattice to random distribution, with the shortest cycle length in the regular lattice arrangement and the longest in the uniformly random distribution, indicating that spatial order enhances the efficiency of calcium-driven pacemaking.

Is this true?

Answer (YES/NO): NO